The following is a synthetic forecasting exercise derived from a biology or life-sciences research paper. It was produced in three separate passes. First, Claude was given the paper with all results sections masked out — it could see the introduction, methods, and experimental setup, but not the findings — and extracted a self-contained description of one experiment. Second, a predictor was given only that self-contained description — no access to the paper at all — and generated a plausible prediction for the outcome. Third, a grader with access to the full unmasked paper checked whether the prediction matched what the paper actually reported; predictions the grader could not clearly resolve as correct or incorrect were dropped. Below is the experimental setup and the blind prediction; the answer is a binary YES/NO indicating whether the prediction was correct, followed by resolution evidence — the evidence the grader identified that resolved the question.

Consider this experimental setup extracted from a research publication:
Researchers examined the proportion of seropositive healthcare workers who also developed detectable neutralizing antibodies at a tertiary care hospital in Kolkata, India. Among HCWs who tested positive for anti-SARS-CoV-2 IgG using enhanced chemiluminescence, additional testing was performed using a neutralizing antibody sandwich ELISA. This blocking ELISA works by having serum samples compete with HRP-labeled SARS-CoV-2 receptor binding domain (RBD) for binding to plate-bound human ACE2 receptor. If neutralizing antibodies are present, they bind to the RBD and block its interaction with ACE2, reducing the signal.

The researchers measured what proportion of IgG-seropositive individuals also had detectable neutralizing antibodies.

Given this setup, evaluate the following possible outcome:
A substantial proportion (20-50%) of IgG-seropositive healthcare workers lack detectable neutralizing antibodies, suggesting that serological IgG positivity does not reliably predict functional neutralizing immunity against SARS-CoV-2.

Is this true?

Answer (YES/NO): NO